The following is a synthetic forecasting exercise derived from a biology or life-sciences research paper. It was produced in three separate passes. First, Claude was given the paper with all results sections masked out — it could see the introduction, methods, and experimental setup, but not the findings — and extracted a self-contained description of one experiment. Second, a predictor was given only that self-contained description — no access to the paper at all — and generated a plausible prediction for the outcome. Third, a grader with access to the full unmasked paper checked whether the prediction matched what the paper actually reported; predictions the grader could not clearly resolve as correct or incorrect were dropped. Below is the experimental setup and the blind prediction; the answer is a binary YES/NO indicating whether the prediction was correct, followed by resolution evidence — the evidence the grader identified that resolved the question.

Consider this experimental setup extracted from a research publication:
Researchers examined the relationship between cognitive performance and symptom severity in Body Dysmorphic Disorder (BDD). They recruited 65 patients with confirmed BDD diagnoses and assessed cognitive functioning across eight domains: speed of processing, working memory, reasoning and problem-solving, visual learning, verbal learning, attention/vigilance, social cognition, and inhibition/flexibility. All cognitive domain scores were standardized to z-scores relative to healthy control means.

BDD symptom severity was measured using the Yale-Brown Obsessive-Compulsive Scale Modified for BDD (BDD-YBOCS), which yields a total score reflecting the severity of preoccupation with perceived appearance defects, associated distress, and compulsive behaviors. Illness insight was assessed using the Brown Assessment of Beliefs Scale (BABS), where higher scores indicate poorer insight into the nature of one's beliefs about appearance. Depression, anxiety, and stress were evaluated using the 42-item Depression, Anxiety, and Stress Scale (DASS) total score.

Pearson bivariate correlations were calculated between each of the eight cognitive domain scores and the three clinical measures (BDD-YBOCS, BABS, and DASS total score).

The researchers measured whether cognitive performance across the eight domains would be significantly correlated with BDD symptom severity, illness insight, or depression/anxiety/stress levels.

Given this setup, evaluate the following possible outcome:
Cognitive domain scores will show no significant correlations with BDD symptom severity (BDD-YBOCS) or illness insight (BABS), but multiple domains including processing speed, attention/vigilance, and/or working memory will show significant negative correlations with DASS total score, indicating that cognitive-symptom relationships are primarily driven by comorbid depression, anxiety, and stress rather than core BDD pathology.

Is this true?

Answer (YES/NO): NO